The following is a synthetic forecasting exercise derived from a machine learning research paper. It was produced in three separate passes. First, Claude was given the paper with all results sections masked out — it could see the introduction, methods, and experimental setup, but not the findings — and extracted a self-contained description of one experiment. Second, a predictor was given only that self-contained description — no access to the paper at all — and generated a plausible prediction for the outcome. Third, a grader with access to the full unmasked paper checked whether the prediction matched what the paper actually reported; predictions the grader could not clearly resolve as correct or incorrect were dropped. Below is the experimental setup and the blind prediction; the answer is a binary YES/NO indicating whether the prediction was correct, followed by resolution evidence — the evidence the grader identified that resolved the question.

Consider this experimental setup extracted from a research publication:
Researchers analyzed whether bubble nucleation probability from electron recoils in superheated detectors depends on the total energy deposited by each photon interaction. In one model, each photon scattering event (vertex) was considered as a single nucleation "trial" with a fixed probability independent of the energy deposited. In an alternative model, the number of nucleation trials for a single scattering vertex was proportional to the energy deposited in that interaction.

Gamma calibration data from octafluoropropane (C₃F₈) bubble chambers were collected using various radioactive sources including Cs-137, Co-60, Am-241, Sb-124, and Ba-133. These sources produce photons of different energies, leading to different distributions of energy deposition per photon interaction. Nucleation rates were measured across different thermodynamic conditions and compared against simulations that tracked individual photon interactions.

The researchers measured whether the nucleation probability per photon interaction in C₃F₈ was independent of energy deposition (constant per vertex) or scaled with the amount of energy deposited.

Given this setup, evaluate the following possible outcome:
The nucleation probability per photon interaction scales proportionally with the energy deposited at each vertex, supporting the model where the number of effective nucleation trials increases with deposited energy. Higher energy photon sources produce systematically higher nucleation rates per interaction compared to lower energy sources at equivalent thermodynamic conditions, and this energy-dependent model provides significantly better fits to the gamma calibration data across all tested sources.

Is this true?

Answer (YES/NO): YES